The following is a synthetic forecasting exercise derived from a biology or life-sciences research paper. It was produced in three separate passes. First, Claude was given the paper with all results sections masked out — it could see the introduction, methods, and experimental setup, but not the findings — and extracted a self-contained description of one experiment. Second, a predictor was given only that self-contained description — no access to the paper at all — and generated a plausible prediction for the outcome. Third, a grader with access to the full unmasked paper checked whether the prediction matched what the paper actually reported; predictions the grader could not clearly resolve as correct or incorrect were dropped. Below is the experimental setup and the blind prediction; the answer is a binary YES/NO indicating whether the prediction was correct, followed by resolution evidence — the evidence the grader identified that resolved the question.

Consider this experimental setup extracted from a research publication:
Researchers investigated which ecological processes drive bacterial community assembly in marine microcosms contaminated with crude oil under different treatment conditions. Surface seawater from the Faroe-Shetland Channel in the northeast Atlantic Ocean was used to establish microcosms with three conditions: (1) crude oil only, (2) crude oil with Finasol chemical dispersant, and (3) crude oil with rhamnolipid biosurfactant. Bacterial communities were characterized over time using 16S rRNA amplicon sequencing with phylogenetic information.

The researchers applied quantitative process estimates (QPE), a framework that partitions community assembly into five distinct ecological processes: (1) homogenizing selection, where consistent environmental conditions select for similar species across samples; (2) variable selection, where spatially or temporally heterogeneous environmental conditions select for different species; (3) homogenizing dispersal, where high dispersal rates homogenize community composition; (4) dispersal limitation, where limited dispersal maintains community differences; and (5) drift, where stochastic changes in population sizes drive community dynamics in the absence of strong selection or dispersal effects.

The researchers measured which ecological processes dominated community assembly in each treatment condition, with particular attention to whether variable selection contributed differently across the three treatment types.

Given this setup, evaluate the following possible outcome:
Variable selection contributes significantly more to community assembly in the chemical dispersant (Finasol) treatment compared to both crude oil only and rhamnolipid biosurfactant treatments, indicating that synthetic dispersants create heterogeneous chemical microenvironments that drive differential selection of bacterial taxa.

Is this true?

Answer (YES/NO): YES